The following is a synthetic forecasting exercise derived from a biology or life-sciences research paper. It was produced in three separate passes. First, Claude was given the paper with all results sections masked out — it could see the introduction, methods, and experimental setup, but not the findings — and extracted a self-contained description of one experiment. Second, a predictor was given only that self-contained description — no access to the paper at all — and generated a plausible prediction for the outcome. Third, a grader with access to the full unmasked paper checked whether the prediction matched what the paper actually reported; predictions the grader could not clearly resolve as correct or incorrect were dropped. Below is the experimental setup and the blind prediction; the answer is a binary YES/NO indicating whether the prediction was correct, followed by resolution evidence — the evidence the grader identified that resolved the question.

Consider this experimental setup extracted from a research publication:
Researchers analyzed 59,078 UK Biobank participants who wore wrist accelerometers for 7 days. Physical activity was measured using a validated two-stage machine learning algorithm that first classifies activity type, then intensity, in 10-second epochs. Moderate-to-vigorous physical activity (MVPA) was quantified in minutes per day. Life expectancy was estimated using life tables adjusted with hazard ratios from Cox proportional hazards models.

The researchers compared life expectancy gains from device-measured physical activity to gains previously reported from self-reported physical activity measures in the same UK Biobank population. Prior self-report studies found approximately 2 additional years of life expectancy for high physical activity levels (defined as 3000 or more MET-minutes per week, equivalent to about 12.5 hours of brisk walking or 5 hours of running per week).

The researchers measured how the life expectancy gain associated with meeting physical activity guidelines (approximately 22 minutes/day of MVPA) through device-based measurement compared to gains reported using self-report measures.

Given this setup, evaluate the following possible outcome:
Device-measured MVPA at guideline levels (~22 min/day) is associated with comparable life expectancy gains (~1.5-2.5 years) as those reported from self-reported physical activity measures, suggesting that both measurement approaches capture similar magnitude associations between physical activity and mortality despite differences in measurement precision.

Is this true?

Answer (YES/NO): NO